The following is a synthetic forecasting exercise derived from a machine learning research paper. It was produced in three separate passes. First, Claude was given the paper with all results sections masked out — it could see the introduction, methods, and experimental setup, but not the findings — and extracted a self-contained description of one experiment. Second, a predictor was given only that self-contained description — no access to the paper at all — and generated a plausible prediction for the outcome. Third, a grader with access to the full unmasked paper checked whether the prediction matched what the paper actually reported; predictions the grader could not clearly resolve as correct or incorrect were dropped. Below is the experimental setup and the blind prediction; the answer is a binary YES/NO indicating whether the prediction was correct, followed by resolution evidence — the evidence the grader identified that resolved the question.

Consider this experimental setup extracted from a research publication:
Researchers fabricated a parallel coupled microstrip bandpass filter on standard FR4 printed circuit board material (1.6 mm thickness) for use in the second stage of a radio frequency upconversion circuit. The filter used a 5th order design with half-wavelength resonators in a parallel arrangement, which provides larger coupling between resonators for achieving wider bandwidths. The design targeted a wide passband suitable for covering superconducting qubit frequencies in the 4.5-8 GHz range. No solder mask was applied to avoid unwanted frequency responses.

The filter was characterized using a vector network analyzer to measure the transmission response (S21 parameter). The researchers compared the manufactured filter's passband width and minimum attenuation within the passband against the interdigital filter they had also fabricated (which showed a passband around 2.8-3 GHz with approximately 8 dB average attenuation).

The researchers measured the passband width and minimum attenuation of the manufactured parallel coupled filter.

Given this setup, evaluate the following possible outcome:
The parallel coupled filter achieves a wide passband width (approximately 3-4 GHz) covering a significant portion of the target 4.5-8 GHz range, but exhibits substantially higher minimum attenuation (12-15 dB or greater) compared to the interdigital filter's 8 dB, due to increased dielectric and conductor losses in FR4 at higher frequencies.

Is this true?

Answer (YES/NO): NO